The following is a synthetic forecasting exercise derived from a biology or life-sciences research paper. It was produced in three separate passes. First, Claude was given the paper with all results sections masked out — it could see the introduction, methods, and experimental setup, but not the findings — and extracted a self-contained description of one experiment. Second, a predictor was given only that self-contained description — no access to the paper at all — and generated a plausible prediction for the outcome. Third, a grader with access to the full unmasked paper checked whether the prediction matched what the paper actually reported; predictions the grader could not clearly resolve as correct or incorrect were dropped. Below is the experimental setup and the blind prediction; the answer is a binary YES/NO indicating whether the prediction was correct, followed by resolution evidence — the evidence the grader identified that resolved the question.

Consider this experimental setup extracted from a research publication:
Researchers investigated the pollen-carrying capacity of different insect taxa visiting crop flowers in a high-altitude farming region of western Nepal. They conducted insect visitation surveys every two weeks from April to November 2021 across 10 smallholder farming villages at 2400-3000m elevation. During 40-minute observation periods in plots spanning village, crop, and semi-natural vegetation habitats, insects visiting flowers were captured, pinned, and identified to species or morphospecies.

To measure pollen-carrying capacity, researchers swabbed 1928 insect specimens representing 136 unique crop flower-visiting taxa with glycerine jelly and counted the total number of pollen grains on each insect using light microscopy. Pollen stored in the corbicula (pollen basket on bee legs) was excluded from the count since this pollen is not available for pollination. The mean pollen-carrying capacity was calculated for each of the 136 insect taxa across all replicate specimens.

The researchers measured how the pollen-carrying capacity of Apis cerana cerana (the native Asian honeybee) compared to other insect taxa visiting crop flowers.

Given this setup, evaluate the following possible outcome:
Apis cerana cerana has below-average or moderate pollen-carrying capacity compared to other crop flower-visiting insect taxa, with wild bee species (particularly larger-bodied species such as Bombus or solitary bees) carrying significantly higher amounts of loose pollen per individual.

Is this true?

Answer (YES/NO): NO